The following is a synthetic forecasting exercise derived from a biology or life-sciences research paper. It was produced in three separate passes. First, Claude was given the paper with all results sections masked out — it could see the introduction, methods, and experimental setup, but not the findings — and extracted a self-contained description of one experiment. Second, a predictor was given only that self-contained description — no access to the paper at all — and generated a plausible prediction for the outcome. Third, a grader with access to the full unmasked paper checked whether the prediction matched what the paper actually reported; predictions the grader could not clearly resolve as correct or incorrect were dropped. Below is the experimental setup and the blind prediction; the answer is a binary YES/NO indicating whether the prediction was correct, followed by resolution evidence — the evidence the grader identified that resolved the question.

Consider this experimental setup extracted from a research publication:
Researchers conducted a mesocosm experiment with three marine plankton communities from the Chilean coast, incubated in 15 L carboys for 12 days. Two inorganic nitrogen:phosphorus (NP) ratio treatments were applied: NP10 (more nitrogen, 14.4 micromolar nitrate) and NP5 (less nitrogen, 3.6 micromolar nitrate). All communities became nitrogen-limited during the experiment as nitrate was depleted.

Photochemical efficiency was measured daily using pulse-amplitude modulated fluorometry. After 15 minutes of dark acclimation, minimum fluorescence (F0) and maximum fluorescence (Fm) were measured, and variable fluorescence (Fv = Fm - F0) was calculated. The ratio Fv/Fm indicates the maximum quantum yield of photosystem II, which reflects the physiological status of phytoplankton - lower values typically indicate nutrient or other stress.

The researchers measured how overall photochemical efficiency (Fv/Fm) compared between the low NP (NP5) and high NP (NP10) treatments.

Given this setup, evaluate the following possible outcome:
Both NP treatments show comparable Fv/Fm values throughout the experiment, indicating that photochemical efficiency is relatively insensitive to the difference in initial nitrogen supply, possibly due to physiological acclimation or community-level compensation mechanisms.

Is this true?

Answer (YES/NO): NO